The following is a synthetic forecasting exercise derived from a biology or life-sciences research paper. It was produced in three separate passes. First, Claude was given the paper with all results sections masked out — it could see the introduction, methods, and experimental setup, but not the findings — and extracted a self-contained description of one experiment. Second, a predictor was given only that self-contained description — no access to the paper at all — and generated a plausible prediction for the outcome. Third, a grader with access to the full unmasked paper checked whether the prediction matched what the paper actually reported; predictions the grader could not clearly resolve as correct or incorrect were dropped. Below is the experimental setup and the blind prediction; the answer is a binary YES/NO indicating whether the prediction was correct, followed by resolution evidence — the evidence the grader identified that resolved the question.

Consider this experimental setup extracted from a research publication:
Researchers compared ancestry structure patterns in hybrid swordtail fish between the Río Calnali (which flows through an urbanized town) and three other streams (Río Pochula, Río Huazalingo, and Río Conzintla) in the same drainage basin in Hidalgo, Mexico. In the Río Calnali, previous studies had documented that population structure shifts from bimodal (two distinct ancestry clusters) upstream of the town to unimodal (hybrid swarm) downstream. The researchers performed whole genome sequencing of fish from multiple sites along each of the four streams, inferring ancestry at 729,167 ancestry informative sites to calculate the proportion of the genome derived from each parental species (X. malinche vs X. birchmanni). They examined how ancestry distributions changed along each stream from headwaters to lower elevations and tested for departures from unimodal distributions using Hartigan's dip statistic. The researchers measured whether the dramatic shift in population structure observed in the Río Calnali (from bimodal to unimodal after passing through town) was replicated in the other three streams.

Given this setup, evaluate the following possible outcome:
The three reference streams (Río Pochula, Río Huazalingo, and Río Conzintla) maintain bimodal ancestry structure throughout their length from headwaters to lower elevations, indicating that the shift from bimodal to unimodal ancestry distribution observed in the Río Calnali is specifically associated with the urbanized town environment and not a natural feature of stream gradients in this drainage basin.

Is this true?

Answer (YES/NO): NO